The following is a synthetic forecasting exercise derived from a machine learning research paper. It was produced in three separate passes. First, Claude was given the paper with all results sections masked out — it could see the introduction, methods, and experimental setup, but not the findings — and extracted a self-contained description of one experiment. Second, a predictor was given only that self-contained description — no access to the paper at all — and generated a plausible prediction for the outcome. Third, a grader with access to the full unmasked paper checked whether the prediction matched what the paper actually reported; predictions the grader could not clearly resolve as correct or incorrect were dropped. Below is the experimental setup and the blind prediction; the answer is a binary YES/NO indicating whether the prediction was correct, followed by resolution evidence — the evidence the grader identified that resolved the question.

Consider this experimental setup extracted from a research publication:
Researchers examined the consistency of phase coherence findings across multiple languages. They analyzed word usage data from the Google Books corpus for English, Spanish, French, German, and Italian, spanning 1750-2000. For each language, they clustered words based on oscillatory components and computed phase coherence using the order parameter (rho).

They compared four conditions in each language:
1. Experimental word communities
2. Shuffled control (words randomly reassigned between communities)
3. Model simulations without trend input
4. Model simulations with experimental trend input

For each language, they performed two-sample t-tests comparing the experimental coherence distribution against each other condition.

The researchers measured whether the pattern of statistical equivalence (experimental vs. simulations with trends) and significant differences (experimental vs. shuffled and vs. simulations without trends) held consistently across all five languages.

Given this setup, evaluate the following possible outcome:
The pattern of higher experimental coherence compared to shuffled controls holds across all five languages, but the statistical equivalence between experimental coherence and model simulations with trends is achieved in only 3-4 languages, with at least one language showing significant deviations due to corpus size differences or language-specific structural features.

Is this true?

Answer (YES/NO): NO